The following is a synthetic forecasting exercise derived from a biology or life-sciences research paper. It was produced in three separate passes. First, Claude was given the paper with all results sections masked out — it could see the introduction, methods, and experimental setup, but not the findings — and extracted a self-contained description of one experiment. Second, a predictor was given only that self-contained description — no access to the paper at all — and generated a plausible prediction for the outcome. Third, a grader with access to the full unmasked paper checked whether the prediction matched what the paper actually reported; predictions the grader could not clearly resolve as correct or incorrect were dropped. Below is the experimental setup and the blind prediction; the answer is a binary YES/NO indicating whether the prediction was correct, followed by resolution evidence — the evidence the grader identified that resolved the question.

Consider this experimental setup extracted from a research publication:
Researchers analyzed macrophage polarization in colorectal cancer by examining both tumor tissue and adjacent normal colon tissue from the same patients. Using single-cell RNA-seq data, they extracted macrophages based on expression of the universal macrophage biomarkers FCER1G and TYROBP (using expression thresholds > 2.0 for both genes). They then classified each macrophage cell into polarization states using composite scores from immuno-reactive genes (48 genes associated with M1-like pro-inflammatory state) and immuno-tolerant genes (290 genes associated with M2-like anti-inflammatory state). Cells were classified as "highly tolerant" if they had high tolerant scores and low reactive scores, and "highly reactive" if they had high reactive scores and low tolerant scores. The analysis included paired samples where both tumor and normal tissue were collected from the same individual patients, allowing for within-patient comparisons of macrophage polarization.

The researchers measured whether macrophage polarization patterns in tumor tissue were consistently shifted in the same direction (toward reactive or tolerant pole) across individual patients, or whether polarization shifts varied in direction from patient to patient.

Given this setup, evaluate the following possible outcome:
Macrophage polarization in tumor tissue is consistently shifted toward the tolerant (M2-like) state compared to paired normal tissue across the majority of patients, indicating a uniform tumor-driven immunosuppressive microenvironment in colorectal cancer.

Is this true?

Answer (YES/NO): NO